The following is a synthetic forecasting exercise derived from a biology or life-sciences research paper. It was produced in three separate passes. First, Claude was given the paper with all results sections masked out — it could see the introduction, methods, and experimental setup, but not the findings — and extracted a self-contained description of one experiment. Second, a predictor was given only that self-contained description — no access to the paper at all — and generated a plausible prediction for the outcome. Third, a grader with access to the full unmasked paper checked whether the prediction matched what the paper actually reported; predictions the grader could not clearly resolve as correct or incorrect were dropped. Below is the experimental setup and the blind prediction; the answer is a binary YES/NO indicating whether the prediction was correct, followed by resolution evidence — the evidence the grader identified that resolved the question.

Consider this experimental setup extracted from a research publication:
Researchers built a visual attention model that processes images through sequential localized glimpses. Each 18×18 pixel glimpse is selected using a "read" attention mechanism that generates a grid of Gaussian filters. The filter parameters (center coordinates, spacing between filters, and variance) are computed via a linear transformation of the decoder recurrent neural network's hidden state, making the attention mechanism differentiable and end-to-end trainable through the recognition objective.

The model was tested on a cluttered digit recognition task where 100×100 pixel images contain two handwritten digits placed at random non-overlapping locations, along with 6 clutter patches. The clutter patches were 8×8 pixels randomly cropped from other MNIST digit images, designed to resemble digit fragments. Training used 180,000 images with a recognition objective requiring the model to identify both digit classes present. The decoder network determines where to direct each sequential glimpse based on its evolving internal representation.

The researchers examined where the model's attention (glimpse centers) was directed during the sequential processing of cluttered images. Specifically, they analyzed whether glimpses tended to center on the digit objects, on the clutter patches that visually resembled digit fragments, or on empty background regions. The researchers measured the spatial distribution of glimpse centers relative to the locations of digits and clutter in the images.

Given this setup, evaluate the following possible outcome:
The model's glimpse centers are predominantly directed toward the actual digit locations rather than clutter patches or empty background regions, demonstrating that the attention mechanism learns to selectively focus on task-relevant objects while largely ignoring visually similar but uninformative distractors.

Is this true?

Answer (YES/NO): YES